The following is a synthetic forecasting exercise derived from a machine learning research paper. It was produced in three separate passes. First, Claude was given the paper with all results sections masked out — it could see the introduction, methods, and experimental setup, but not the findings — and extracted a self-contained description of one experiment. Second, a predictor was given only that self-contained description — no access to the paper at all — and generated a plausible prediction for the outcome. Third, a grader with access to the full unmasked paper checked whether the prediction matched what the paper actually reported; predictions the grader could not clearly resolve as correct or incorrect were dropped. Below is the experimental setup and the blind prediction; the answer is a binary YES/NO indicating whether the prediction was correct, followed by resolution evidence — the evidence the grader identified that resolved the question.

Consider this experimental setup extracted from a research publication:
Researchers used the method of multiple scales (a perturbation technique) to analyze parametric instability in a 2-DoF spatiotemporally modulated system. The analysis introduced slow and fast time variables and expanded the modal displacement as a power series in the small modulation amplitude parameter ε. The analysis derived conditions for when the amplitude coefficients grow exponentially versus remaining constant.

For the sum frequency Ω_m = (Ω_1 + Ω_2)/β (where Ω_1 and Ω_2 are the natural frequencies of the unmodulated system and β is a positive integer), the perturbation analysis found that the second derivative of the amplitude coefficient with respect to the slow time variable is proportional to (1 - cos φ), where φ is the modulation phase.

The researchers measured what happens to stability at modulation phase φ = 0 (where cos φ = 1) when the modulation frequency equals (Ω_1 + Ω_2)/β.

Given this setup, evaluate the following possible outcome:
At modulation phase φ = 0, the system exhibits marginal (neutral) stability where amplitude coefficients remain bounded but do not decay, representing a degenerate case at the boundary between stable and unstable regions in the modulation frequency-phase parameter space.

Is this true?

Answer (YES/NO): NO